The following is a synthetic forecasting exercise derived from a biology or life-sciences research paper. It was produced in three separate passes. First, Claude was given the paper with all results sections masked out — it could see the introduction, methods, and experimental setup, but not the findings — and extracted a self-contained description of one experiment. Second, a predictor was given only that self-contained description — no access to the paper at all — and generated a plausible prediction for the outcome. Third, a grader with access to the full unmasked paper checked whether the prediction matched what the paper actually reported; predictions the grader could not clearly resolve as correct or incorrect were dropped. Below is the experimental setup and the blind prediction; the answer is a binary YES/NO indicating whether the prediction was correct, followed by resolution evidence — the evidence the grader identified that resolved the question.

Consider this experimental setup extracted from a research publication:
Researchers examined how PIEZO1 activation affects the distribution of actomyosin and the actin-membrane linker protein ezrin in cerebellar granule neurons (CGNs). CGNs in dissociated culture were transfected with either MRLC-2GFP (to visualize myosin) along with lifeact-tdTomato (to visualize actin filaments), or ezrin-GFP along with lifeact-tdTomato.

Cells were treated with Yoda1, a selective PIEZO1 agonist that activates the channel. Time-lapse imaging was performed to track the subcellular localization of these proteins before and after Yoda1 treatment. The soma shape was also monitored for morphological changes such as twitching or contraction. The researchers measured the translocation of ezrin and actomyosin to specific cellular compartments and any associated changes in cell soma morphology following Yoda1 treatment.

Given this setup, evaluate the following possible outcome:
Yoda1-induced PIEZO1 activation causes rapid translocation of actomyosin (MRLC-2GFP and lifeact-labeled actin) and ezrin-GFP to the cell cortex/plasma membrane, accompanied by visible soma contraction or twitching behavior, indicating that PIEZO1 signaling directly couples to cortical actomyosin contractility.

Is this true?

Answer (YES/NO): YES